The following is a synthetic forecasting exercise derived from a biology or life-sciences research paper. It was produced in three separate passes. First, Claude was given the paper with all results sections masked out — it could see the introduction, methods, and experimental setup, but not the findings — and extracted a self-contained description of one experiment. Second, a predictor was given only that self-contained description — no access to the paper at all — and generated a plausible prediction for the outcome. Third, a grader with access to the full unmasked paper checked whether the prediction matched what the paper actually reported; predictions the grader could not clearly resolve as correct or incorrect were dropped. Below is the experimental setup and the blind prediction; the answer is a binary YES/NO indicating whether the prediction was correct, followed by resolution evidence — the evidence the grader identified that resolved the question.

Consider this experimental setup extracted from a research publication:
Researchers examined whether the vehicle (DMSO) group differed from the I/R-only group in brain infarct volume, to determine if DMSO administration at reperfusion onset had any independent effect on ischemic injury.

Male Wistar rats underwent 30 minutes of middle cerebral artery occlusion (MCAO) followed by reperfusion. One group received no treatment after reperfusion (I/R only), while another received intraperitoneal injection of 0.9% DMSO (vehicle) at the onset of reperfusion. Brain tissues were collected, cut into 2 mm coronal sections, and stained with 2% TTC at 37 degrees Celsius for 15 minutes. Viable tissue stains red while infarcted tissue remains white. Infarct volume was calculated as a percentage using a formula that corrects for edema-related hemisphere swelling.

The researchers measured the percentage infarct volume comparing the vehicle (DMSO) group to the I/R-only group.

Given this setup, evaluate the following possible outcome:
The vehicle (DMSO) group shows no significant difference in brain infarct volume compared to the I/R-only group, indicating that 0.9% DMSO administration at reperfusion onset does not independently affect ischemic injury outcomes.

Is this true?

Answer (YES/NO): YES